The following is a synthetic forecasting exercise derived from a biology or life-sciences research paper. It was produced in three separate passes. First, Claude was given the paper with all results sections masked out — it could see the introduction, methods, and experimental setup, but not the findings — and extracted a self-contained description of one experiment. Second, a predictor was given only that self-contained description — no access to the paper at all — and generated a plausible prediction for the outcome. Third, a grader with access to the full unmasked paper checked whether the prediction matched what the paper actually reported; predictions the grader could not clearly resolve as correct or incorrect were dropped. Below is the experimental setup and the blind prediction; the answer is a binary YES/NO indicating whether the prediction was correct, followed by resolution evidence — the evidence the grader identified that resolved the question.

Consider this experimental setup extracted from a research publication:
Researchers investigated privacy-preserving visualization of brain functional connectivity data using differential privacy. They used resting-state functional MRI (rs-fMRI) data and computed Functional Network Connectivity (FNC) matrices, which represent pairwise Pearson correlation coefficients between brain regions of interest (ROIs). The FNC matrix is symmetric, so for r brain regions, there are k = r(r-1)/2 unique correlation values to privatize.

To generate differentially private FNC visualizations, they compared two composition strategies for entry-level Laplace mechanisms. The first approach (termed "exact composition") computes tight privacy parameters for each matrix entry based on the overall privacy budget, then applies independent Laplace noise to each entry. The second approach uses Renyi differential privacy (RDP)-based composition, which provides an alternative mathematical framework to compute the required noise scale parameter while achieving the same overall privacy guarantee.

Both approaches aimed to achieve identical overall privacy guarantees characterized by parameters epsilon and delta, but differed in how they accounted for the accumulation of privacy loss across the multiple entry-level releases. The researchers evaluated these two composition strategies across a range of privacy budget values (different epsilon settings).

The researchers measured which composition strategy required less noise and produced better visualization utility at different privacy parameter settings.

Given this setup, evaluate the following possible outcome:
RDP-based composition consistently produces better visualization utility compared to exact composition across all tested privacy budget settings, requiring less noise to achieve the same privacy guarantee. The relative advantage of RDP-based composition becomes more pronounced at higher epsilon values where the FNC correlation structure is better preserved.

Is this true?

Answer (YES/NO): NO